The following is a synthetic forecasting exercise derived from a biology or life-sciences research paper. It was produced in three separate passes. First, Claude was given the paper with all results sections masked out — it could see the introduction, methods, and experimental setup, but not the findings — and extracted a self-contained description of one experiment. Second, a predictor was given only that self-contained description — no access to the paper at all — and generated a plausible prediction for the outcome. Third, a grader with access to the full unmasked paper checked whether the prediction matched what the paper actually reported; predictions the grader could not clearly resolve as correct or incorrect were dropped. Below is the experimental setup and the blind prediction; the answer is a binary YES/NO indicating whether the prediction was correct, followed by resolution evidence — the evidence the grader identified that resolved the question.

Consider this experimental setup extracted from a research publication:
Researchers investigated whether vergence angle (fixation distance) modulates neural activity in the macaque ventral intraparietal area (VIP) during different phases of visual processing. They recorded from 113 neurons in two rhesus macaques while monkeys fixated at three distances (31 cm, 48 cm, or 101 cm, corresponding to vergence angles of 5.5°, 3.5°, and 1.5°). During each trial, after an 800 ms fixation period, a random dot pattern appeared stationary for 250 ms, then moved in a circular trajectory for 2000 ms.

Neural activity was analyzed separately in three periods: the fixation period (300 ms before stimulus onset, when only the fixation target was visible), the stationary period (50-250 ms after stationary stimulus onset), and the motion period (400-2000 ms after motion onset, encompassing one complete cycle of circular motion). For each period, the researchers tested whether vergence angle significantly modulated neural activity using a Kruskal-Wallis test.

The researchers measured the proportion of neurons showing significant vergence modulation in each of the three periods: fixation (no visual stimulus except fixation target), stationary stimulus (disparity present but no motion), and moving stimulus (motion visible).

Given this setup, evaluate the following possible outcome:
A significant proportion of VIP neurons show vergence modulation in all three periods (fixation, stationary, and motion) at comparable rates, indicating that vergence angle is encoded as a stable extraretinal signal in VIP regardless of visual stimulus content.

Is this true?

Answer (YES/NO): NO